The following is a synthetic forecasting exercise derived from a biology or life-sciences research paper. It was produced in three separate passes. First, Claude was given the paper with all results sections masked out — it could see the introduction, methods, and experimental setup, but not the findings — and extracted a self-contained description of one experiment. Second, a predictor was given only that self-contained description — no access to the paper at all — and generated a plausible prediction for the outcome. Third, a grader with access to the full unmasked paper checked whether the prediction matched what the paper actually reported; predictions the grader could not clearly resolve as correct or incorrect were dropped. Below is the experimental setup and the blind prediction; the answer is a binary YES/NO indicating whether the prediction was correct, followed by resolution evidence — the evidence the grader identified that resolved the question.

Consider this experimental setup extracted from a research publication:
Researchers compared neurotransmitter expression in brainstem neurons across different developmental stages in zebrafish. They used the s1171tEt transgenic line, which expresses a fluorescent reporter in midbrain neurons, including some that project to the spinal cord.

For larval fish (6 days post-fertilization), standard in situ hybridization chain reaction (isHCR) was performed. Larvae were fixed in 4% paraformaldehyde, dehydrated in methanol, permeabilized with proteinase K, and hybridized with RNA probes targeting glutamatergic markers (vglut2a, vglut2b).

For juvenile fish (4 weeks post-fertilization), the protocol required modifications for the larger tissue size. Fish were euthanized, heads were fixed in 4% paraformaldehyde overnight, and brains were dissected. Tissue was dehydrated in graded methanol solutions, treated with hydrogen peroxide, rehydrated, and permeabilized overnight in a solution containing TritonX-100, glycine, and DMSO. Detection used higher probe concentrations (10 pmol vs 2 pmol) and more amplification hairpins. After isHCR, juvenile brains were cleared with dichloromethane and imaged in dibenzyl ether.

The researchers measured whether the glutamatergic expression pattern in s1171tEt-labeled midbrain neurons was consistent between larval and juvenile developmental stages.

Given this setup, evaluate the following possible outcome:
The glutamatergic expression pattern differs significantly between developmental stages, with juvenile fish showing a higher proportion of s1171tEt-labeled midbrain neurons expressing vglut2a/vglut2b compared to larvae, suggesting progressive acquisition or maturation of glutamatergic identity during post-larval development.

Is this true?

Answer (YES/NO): NO